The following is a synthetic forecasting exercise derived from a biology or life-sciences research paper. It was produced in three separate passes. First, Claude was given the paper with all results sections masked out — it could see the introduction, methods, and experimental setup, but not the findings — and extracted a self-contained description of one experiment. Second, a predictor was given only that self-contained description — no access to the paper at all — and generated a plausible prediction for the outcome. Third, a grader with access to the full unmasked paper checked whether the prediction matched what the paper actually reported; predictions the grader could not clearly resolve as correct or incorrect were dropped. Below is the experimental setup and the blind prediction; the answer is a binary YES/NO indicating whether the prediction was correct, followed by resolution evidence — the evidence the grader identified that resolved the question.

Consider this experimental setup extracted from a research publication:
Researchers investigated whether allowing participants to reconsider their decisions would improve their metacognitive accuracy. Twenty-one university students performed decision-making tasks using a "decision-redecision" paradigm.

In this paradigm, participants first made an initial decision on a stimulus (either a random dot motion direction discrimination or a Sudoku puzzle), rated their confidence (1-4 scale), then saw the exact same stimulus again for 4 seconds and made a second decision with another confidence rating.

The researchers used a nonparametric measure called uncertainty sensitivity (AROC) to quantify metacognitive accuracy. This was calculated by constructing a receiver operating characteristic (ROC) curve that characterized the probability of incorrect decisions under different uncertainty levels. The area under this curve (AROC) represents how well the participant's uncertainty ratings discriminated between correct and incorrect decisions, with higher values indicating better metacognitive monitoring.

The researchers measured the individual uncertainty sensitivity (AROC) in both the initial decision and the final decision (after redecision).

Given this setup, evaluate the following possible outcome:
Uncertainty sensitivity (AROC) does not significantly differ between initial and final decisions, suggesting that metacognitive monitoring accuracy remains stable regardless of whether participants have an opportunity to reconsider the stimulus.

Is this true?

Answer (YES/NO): YES